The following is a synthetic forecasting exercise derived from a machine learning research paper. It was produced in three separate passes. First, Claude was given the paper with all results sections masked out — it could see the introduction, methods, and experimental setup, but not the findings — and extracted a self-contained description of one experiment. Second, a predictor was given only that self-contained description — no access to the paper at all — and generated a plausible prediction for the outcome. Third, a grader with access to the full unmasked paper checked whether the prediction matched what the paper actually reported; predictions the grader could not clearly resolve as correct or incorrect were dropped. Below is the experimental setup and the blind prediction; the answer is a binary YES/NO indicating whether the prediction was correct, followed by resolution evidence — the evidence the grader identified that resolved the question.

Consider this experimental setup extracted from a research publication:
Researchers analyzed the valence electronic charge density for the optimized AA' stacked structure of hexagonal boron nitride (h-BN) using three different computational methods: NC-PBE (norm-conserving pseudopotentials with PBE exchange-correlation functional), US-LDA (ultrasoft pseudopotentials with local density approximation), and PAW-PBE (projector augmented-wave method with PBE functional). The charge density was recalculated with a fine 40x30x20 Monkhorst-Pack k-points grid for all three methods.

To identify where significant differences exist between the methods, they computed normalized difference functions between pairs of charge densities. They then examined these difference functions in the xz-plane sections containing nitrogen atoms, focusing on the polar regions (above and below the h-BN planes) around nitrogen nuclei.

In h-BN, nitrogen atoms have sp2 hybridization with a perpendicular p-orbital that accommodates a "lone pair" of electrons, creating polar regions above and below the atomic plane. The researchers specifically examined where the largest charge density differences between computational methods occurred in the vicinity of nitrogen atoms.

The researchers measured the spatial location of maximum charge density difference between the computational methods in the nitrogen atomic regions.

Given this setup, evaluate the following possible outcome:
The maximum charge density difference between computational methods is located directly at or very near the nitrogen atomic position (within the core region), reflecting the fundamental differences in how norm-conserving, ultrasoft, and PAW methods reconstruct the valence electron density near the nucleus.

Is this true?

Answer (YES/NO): NO